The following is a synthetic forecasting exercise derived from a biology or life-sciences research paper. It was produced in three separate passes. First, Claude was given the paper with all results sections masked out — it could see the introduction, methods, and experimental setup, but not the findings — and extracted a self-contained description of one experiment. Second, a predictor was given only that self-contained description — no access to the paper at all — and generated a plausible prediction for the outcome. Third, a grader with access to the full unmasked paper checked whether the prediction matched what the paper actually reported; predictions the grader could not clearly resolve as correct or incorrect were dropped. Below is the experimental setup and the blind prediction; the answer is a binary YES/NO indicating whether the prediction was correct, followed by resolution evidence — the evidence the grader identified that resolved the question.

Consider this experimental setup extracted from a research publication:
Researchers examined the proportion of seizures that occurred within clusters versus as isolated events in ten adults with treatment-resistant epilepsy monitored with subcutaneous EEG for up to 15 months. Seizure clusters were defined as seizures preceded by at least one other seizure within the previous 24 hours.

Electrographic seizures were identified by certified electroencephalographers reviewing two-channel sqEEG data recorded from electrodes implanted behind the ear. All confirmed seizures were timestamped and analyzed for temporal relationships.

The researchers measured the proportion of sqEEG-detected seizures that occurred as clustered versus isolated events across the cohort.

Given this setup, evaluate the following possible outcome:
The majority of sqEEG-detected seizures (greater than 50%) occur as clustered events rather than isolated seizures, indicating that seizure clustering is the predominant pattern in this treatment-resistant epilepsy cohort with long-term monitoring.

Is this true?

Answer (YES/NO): NO